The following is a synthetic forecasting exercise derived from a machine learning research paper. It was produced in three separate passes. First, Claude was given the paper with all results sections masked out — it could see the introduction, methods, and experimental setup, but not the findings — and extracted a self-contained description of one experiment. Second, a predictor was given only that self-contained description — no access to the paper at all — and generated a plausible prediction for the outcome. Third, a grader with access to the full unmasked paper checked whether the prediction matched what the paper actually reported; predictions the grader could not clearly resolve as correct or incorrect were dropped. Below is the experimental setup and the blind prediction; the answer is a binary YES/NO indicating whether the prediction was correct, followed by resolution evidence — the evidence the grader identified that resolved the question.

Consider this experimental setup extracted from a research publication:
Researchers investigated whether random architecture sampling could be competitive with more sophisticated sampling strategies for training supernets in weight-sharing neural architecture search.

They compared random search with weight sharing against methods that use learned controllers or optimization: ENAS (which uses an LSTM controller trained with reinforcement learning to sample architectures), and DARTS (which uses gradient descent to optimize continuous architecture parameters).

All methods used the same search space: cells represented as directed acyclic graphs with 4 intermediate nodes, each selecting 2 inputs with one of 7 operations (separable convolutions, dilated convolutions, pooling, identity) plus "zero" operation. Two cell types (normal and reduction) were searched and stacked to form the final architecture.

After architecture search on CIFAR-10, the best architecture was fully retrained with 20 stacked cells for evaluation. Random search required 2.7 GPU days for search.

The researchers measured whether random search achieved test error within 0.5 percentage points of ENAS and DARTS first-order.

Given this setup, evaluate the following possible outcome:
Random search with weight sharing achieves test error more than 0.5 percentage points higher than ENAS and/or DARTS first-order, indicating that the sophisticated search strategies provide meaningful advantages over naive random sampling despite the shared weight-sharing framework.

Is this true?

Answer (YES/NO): NO